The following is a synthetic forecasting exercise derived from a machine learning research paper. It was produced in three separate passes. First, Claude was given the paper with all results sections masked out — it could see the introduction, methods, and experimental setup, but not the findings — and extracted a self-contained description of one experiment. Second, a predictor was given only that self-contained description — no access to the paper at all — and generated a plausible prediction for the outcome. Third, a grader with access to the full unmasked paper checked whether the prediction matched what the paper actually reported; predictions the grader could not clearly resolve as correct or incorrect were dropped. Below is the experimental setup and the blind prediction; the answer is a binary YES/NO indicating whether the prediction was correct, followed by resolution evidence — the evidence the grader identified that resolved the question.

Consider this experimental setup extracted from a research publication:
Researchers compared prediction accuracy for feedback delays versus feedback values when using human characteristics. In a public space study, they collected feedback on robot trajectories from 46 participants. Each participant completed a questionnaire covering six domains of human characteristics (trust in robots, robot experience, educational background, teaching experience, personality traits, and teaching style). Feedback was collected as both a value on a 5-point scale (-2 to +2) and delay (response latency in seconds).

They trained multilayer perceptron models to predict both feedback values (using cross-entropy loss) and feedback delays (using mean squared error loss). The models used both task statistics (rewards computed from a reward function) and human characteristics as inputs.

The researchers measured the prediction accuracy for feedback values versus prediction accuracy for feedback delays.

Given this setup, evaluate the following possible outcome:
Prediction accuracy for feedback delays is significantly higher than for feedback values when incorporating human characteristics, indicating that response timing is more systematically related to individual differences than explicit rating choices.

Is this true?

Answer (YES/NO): NO